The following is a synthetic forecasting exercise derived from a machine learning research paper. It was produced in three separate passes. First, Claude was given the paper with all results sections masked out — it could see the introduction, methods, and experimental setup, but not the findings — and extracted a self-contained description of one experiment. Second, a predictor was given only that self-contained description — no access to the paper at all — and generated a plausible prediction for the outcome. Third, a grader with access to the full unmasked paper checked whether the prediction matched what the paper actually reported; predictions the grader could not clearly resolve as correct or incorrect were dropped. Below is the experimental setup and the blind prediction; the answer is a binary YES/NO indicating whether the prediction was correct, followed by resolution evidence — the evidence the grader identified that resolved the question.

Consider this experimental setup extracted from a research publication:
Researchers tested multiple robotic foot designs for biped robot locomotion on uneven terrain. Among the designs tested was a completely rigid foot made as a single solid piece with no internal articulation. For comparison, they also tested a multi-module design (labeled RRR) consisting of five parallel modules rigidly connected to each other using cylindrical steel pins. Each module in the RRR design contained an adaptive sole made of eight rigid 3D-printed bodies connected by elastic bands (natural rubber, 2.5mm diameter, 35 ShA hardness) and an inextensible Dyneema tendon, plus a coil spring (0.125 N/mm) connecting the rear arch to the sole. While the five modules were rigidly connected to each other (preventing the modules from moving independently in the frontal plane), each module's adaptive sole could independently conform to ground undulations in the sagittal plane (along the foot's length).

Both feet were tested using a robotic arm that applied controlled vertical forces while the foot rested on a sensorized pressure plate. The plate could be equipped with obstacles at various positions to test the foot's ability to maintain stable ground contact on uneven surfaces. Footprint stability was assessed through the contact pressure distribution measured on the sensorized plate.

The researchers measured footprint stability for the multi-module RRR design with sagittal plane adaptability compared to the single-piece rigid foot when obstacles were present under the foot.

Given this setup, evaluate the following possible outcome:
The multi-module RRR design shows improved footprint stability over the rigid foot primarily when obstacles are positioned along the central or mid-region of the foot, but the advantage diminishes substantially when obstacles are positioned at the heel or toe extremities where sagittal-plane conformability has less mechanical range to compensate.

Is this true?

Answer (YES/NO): NO